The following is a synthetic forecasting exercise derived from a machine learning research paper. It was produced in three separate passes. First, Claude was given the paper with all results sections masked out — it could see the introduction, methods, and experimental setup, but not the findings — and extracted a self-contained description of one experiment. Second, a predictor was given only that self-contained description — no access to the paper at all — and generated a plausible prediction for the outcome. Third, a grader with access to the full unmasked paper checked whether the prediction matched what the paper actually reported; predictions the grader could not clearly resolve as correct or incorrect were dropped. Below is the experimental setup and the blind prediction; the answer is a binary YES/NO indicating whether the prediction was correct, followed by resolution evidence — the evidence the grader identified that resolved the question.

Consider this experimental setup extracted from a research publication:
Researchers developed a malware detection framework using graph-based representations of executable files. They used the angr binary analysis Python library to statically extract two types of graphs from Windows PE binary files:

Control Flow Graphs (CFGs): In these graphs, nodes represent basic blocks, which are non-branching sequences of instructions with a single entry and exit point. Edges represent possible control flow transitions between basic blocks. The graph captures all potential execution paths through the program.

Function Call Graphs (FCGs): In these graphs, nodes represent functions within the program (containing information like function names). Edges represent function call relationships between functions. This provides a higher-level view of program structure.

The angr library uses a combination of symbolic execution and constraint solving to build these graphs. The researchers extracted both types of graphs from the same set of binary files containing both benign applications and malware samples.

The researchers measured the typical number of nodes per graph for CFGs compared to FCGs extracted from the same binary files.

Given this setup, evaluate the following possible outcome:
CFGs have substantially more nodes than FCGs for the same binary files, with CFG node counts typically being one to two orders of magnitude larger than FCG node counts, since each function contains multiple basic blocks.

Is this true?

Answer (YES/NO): NO